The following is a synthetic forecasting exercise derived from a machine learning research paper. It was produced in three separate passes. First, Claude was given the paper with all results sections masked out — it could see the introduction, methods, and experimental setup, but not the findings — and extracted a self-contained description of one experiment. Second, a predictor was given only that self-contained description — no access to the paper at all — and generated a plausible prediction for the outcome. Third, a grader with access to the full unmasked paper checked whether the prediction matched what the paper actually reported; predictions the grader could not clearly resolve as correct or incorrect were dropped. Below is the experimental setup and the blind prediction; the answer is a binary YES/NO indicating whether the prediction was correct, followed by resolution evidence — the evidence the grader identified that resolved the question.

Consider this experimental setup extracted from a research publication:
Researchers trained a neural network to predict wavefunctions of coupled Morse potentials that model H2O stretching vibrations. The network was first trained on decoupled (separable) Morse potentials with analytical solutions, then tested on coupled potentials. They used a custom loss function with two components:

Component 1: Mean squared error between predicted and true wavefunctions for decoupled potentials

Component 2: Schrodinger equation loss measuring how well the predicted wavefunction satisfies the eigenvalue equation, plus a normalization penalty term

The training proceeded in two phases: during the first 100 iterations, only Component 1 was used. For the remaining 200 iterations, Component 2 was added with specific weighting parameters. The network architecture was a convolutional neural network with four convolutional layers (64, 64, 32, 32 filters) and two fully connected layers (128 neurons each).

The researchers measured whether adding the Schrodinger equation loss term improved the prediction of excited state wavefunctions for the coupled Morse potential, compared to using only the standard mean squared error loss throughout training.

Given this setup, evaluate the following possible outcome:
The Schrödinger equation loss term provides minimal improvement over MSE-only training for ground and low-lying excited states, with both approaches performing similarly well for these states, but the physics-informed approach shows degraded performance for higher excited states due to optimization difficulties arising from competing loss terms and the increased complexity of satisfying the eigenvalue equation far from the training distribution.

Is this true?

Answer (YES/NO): NO